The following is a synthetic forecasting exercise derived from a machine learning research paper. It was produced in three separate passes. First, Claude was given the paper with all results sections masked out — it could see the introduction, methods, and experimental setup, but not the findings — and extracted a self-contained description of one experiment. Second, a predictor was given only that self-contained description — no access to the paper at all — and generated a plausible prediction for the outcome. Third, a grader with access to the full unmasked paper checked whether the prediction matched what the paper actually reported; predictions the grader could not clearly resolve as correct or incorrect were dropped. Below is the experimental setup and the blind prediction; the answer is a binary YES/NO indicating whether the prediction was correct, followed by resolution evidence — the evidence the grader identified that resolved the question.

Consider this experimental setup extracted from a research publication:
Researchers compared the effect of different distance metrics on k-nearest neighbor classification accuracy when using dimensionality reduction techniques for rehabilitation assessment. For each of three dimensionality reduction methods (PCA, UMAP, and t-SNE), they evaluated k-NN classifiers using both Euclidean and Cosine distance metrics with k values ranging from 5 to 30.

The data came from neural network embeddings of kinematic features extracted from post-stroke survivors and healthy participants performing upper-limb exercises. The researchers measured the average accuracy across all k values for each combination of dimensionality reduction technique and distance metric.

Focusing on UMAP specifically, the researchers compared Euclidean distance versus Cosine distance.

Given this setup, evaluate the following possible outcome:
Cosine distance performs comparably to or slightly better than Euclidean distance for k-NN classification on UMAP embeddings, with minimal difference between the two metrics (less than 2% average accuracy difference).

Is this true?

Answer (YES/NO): NO